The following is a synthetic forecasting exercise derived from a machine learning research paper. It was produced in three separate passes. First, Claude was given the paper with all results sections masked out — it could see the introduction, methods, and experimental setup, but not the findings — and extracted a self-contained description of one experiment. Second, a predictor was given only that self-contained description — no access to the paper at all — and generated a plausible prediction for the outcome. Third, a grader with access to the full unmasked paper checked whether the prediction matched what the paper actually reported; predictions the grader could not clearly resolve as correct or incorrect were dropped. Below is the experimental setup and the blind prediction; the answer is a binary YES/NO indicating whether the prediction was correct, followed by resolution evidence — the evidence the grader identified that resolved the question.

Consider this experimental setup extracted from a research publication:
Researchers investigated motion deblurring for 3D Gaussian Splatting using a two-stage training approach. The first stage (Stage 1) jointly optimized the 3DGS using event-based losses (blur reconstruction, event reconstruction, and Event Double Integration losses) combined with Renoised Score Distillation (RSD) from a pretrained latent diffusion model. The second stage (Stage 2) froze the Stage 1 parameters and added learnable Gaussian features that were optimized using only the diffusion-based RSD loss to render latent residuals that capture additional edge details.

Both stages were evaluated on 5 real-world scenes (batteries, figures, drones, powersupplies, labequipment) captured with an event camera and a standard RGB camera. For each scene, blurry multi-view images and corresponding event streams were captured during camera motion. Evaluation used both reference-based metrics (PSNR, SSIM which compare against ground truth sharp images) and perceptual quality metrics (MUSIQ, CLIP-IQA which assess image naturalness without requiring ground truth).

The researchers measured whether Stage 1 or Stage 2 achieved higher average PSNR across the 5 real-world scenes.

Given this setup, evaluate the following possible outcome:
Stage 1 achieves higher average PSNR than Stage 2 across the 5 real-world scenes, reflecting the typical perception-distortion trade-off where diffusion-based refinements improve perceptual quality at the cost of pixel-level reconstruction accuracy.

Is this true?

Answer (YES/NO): YES